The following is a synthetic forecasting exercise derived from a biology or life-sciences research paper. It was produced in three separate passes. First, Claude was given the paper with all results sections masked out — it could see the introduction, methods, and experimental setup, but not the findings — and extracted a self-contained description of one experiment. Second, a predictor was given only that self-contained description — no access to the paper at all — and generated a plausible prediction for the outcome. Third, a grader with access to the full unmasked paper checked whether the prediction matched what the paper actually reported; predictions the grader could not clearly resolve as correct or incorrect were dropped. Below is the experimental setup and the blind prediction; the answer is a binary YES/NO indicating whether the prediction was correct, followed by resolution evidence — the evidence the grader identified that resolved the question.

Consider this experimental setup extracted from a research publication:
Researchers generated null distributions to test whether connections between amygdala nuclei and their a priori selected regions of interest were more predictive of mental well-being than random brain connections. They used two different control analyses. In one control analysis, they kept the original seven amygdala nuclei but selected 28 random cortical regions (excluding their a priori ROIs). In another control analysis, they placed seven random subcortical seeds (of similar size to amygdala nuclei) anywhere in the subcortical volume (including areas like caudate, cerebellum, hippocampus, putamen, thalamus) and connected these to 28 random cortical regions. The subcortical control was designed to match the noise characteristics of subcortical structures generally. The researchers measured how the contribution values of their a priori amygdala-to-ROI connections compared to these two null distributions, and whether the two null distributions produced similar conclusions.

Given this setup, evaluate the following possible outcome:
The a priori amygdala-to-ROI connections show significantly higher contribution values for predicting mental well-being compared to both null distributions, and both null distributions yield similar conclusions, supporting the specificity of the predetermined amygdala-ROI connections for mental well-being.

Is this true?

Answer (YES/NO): NO